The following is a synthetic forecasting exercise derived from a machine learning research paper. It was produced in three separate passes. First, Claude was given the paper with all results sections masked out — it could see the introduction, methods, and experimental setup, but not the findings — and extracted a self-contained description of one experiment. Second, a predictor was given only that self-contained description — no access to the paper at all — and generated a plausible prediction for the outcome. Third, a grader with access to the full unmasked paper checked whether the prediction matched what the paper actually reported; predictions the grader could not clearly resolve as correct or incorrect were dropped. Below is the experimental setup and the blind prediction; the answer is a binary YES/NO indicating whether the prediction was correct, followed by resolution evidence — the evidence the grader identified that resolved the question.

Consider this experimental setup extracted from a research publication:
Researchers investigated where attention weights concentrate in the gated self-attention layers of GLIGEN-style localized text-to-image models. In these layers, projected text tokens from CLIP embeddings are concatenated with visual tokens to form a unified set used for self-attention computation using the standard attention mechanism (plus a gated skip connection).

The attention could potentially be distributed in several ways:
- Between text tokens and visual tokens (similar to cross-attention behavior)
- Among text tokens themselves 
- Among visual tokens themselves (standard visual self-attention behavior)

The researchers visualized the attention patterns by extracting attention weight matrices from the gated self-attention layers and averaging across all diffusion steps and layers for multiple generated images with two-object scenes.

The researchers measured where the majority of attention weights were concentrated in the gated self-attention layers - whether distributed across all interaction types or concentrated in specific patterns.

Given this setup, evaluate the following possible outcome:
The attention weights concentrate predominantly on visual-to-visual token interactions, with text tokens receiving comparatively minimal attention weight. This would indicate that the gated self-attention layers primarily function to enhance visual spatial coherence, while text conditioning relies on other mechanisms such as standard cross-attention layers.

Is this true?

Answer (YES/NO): NO